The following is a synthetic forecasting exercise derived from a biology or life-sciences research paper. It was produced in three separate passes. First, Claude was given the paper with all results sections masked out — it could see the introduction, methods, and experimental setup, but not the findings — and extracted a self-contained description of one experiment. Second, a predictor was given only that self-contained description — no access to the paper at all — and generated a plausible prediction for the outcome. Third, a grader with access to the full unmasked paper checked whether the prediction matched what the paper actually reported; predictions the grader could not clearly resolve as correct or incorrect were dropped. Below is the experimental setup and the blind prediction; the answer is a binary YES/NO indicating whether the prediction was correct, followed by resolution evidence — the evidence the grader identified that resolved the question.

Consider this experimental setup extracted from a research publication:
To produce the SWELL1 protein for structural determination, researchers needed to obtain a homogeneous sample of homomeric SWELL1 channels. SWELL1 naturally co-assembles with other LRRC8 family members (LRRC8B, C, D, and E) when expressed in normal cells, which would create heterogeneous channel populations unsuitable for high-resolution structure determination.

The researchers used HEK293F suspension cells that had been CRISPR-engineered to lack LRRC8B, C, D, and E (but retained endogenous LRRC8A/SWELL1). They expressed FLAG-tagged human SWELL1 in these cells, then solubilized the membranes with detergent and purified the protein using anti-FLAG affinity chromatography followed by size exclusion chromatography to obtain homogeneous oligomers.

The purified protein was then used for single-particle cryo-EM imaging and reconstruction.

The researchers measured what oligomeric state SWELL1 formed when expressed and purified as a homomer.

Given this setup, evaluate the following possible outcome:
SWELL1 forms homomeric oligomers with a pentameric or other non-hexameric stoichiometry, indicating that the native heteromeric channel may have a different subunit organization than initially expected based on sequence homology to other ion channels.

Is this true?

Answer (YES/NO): NO